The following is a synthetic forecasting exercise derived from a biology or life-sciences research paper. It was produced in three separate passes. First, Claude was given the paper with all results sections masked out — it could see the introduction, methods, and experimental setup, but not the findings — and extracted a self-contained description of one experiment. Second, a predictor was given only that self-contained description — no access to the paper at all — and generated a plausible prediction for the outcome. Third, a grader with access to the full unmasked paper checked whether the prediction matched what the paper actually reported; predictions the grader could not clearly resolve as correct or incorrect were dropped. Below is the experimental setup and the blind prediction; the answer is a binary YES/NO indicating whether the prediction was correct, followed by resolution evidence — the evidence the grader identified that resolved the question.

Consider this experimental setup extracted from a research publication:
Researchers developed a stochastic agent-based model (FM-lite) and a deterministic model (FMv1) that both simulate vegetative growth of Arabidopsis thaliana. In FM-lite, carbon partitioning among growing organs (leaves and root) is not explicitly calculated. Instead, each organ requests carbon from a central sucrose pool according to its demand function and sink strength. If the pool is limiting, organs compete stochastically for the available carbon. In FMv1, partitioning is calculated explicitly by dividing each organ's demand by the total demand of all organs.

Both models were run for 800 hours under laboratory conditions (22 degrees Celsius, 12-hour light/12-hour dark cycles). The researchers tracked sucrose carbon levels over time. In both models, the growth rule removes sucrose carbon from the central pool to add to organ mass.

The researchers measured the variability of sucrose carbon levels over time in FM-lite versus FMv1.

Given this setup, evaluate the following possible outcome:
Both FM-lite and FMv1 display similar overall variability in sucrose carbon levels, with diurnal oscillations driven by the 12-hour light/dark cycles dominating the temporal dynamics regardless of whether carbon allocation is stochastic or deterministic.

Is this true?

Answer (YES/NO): NO